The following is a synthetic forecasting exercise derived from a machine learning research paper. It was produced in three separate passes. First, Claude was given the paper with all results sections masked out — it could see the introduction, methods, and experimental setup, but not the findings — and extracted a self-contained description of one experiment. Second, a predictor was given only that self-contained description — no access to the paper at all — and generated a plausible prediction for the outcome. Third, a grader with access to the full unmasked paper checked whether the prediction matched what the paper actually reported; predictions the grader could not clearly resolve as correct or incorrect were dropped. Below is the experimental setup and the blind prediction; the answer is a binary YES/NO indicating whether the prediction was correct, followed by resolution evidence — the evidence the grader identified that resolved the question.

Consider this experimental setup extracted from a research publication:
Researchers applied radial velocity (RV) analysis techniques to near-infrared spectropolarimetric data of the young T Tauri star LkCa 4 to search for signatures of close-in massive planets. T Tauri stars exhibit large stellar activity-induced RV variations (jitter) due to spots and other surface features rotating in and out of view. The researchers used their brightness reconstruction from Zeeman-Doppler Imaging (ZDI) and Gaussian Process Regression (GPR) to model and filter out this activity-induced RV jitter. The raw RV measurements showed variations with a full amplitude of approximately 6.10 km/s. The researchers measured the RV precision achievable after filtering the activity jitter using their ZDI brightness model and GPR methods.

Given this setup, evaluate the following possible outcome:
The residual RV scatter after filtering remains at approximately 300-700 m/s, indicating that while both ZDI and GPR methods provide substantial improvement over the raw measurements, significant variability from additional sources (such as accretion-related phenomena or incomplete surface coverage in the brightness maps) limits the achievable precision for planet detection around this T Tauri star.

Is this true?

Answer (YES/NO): YES